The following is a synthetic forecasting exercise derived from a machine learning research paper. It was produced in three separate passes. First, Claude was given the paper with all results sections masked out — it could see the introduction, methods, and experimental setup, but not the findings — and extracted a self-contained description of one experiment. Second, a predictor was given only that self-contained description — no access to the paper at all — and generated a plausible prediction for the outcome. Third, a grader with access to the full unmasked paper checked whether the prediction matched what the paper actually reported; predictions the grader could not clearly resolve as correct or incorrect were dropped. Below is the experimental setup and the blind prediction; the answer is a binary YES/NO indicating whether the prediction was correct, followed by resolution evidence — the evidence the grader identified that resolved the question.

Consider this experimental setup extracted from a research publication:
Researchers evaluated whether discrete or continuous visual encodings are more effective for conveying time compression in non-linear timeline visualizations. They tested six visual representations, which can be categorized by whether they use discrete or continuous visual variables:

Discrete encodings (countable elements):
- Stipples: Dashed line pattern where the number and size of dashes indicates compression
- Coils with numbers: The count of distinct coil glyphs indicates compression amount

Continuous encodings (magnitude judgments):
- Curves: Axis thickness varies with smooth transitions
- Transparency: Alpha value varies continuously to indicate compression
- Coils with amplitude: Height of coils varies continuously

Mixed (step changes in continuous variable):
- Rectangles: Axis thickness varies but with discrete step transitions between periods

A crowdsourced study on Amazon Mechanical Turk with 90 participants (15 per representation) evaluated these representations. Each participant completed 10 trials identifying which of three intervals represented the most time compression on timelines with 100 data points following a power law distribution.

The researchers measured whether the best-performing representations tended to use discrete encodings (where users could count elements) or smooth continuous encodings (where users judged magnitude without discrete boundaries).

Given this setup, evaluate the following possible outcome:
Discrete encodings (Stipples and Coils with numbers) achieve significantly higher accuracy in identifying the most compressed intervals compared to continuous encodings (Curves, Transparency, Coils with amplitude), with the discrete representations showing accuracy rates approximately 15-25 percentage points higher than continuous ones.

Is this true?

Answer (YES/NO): NO